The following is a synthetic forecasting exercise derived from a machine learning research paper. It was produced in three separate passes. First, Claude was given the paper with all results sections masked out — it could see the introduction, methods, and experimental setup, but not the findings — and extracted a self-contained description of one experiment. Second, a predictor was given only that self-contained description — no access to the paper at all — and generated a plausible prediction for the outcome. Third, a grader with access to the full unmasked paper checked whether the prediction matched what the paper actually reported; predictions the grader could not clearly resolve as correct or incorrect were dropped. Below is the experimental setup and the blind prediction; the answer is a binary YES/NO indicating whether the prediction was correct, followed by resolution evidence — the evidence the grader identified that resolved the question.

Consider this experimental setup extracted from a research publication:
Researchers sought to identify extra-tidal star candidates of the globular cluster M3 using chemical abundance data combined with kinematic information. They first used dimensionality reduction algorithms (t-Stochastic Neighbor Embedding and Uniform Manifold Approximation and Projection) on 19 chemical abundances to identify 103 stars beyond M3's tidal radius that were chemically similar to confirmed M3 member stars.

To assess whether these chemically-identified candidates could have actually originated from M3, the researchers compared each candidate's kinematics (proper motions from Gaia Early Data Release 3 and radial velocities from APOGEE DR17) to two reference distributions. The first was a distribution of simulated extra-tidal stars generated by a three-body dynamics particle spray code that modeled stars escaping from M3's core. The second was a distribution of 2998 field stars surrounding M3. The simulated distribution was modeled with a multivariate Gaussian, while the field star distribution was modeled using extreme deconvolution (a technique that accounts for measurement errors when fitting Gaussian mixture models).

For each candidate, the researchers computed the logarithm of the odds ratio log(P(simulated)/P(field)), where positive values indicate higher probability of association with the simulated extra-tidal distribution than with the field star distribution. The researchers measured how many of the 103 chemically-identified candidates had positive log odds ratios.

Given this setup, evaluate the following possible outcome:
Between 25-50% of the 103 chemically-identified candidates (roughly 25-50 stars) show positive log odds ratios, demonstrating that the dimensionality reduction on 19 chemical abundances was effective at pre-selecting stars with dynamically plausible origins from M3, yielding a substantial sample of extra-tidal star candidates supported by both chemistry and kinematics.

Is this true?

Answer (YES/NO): NO